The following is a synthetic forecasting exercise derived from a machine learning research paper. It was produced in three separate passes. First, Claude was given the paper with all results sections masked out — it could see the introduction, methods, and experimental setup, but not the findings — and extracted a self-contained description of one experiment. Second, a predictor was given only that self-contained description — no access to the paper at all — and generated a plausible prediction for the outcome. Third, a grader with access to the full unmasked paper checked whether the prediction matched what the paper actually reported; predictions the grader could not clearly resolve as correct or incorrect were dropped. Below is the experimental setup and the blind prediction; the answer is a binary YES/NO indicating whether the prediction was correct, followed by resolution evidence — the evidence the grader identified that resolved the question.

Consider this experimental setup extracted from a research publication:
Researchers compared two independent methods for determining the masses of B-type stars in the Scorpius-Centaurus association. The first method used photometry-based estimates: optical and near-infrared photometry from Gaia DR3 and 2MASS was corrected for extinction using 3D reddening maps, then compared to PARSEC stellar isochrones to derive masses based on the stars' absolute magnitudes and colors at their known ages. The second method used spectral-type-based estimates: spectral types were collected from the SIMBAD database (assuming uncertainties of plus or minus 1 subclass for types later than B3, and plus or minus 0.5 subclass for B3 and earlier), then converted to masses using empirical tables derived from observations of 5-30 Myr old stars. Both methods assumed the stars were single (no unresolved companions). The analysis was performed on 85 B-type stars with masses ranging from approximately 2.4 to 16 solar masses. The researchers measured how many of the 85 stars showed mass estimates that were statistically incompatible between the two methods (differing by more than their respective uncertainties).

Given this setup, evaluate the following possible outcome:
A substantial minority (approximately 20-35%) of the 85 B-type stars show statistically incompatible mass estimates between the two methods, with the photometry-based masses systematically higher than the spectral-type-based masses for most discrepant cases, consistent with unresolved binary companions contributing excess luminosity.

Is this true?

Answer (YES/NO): NO